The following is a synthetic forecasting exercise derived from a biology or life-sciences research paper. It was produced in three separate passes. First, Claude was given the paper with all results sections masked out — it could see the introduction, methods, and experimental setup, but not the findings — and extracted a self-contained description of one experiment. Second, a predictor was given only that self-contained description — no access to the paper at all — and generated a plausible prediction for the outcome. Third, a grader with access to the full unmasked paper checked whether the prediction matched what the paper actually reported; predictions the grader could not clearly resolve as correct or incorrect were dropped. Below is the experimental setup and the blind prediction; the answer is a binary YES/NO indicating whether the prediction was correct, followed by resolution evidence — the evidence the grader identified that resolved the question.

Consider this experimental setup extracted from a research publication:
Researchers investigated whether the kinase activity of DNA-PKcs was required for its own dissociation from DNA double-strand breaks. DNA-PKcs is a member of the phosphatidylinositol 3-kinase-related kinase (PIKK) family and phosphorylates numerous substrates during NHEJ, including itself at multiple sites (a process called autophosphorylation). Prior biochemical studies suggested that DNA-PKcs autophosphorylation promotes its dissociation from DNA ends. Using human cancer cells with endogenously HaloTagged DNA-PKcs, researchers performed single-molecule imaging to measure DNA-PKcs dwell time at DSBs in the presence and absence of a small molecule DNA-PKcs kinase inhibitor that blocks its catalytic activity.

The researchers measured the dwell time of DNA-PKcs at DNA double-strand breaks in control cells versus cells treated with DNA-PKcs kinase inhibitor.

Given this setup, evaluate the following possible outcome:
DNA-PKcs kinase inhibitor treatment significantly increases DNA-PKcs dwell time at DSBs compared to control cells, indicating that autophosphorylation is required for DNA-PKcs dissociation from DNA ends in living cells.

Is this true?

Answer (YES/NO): YES